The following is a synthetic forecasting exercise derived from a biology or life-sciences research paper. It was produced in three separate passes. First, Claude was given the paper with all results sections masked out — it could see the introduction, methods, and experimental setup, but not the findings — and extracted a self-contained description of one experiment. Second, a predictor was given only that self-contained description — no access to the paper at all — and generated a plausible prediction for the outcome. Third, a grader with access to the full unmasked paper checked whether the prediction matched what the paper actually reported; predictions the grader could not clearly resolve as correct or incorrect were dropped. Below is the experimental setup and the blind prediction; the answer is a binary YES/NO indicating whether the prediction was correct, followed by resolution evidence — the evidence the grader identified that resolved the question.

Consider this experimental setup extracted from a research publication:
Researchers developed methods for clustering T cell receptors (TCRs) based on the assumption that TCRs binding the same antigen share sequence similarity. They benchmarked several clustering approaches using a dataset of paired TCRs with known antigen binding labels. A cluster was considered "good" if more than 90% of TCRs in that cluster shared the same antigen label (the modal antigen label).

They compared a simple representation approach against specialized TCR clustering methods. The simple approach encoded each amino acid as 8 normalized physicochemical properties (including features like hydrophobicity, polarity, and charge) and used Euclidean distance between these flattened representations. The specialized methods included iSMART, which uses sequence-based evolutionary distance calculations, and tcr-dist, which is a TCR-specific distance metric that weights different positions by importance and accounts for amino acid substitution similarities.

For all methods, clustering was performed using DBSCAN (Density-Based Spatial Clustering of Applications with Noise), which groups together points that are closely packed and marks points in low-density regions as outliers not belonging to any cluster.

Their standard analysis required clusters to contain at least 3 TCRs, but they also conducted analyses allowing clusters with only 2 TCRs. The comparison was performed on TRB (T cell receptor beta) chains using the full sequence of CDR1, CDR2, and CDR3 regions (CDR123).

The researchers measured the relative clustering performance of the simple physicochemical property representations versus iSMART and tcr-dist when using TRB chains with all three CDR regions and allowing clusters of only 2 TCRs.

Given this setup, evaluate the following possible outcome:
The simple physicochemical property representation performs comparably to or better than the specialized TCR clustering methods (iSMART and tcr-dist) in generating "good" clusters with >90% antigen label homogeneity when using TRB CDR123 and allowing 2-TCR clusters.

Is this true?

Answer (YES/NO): YES